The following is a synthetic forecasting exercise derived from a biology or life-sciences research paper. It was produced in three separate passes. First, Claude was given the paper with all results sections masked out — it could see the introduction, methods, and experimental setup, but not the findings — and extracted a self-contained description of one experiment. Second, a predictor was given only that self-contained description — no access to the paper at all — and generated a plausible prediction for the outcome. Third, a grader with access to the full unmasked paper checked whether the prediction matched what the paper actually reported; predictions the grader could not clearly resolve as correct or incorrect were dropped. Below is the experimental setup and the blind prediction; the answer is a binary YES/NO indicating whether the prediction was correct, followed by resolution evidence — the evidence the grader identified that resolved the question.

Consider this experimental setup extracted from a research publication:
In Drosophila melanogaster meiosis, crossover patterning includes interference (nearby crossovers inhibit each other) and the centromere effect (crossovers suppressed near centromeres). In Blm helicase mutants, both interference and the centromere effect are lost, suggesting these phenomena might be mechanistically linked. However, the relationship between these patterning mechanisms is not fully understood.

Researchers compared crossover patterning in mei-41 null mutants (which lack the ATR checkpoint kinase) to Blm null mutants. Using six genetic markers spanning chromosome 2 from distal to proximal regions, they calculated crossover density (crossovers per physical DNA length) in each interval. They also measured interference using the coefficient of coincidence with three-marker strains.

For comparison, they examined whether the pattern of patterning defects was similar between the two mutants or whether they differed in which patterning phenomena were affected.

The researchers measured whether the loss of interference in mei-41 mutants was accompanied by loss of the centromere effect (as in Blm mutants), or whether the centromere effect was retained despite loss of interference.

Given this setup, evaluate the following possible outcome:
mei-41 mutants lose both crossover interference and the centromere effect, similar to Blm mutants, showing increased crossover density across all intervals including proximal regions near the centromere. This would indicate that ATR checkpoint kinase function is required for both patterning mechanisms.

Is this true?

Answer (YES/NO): NO